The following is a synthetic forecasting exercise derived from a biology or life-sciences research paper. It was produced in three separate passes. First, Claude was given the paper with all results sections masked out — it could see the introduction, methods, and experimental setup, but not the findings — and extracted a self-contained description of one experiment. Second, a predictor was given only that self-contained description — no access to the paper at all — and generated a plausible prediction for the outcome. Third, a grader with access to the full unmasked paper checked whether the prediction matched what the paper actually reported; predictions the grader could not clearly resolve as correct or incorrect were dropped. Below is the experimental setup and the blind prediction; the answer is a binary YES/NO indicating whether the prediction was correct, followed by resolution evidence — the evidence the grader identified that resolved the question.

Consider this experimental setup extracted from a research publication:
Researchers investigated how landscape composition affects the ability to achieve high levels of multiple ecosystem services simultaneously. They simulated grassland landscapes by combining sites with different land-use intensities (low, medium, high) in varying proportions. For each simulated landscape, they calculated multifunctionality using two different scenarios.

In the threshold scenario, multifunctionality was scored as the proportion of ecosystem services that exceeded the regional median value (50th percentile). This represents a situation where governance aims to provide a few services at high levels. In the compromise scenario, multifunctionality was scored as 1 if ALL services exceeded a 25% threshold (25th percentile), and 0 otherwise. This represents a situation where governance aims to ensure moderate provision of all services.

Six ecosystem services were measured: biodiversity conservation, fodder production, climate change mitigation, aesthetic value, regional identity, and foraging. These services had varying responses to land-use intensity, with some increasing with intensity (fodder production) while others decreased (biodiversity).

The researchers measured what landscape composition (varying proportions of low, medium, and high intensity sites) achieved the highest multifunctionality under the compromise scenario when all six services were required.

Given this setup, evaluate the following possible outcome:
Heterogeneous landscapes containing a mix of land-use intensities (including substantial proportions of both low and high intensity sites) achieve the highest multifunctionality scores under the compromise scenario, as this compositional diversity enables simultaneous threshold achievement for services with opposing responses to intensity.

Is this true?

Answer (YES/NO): YES